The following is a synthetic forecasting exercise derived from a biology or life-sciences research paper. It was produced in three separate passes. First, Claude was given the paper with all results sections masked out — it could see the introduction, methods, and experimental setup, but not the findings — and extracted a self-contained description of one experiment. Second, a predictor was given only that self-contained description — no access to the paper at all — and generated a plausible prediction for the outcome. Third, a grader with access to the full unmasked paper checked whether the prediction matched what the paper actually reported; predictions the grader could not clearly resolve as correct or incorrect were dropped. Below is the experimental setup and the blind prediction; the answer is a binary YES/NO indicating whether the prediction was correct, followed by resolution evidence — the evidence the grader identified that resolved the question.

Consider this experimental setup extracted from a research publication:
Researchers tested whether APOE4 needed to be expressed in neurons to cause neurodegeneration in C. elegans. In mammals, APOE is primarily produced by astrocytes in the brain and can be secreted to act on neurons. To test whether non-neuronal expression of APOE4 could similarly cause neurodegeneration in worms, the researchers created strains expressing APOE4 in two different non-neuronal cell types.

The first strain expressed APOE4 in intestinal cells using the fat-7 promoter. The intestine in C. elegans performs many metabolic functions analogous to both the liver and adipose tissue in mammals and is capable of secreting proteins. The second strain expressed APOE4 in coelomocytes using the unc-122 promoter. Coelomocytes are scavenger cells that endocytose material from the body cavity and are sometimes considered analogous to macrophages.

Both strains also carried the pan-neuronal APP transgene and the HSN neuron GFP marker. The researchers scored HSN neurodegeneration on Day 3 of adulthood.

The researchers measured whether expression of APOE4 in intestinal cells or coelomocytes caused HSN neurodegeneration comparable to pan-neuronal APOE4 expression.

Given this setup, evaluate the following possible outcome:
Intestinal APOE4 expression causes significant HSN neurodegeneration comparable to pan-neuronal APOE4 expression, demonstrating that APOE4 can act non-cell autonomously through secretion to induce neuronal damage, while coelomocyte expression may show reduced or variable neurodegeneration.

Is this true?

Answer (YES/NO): NO